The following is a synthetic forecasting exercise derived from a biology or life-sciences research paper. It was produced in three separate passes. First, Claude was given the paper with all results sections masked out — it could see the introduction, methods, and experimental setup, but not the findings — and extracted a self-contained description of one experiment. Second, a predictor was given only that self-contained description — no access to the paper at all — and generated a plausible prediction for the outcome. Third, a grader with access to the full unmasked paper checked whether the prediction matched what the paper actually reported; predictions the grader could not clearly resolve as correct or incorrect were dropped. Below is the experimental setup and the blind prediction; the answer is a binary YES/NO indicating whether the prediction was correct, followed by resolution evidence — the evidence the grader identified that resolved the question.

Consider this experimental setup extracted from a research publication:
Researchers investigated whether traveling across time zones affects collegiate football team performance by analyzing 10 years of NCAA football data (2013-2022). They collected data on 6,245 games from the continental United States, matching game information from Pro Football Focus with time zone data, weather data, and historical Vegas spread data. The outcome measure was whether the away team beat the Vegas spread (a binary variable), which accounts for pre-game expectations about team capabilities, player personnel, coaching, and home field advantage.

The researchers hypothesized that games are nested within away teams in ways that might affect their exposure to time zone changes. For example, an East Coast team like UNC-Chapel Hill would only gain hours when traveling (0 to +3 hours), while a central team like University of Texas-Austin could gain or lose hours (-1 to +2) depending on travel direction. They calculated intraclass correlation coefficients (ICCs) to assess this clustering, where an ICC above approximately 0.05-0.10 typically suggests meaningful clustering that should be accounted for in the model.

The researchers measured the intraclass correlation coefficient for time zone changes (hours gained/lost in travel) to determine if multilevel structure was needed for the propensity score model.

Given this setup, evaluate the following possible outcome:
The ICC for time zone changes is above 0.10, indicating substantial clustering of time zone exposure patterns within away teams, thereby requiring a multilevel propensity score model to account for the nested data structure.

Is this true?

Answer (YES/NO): YES